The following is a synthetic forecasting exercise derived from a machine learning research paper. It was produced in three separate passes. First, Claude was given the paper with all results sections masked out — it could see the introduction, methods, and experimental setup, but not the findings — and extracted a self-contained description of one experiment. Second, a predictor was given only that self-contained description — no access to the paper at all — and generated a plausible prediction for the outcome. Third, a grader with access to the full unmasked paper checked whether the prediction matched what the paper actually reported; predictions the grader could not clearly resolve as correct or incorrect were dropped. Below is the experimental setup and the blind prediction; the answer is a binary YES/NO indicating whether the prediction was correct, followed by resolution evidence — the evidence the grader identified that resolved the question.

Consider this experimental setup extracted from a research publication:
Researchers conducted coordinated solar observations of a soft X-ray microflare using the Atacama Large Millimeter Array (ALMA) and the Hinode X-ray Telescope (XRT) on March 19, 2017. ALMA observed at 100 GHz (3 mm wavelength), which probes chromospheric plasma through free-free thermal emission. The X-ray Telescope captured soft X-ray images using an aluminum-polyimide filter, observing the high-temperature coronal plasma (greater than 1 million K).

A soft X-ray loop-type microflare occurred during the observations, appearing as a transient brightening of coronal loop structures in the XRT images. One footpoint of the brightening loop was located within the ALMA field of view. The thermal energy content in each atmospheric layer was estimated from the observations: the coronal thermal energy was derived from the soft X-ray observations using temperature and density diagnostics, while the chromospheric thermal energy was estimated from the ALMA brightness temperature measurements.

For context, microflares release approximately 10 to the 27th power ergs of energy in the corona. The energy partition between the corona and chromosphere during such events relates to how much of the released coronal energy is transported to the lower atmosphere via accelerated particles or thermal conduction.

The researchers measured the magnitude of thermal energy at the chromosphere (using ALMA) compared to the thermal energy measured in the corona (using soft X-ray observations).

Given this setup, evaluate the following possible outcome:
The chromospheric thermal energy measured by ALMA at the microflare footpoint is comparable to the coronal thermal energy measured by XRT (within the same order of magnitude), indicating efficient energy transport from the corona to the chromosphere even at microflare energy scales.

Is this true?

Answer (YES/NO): NO